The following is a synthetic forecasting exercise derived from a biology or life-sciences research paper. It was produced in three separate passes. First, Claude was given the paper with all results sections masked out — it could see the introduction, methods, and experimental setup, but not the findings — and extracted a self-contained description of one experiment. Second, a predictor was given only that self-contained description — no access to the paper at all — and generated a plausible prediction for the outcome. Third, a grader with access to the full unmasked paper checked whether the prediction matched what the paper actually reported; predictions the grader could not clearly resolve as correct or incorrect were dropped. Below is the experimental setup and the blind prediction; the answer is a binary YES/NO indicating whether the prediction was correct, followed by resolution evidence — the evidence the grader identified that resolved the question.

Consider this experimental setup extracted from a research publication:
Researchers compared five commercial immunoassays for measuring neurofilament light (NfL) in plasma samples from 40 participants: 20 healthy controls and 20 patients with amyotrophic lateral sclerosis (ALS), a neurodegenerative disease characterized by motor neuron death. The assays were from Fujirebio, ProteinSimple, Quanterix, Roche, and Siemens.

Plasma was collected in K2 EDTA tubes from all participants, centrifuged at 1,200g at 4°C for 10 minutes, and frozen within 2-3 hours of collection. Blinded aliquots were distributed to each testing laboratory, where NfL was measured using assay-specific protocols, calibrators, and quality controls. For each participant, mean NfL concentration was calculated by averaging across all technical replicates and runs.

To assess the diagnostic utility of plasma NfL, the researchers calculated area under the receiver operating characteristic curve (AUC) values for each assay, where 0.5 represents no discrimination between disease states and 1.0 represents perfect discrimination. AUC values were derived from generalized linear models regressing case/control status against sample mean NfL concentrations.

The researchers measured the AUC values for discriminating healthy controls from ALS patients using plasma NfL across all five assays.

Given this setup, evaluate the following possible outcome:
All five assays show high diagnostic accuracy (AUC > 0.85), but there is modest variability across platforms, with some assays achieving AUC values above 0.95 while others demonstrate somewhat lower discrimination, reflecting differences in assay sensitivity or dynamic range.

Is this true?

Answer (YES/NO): NO